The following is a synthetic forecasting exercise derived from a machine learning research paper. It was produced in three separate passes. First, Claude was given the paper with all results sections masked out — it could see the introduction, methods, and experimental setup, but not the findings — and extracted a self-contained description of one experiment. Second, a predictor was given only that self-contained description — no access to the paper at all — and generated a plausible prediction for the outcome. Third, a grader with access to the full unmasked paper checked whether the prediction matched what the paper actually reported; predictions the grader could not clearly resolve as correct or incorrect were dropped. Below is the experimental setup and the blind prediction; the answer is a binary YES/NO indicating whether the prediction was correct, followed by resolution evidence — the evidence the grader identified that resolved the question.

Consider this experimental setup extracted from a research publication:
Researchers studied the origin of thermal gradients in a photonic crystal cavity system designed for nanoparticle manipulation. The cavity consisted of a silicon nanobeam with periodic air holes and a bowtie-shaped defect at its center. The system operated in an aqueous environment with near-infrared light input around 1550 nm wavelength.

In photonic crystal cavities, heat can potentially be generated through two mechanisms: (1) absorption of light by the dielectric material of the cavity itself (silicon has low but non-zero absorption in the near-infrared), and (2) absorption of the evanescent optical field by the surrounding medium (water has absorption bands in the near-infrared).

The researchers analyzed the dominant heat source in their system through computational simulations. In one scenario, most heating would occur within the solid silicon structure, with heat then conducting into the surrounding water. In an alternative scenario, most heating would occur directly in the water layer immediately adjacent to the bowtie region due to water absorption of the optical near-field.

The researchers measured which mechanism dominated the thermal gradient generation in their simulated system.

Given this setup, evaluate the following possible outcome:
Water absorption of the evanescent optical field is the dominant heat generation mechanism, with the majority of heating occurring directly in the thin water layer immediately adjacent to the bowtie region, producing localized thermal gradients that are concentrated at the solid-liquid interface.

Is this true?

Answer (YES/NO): YES